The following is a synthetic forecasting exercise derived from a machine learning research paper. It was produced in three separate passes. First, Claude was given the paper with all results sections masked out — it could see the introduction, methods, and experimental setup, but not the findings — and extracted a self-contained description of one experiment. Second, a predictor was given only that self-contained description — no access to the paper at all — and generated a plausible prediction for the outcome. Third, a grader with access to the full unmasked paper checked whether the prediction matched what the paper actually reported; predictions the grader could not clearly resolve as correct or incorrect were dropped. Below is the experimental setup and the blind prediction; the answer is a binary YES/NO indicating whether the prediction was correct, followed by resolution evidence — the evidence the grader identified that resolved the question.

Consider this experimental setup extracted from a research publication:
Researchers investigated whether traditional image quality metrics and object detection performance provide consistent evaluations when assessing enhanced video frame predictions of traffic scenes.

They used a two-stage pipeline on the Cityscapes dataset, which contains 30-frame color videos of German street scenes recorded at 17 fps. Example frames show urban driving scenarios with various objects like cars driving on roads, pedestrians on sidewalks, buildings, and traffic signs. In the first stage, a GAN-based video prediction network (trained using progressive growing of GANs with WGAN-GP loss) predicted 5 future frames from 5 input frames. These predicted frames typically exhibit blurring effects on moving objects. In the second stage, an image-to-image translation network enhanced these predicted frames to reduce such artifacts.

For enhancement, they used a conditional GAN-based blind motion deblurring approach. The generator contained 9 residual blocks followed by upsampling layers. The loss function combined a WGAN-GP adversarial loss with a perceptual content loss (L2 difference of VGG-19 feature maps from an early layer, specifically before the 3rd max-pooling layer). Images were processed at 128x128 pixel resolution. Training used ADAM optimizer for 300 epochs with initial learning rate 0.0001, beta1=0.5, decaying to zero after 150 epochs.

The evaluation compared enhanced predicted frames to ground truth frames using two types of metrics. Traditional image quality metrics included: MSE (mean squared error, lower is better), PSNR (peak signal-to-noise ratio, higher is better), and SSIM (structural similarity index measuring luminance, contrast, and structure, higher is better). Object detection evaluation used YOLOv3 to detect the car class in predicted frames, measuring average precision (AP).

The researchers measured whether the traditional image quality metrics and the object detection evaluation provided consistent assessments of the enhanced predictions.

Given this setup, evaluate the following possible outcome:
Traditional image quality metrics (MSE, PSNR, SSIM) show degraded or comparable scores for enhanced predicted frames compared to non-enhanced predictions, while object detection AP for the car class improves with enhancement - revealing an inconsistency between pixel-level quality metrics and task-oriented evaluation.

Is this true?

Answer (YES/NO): YES